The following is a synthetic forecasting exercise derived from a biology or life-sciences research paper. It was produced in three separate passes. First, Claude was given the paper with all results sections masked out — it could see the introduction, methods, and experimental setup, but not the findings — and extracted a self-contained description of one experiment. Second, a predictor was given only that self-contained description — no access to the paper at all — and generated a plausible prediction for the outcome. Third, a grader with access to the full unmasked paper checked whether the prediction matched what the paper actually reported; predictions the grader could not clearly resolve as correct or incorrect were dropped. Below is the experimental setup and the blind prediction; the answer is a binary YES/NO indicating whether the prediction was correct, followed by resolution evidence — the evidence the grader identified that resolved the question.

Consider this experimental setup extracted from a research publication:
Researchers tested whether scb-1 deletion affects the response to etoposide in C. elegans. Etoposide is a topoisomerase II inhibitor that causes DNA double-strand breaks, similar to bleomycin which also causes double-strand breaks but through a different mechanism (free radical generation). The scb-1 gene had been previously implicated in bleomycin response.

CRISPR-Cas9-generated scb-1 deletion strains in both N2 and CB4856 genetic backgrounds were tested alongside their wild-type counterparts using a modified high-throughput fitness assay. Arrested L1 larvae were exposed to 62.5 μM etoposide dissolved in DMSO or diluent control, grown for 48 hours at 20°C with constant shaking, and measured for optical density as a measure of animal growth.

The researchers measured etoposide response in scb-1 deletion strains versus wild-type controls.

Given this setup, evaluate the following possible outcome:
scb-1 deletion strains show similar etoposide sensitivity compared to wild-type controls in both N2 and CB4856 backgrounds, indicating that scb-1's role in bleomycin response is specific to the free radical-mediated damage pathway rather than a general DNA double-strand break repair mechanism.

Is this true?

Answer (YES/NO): NO